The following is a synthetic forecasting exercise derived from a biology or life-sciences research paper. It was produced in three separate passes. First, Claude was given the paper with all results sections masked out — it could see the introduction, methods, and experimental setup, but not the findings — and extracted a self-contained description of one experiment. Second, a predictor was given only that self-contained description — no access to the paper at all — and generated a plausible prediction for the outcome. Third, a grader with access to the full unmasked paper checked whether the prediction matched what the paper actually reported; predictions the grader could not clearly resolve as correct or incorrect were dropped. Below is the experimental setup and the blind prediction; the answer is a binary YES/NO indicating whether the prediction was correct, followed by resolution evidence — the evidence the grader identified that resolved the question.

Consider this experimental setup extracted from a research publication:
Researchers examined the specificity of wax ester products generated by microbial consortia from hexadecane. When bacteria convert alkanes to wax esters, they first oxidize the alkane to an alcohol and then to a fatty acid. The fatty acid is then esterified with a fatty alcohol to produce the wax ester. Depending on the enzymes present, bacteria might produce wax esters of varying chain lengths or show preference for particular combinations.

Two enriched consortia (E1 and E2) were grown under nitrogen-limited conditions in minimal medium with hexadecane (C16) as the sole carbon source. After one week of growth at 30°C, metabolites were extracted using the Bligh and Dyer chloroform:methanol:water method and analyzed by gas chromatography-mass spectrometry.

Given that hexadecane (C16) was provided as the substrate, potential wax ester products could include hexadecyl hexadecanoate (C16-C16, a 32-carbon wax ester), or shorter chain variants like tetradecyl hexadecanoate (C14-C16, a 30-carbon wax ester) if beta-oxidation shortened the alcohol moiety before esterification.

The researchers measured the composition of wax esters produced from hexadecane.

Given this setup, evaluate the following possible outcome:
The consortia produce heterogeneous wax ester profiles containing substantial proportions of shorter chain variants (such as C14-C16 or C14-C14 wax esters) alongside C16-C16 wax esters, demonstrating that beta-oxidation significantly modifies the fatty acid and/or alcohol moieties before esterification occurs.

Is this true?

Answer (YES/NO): NO